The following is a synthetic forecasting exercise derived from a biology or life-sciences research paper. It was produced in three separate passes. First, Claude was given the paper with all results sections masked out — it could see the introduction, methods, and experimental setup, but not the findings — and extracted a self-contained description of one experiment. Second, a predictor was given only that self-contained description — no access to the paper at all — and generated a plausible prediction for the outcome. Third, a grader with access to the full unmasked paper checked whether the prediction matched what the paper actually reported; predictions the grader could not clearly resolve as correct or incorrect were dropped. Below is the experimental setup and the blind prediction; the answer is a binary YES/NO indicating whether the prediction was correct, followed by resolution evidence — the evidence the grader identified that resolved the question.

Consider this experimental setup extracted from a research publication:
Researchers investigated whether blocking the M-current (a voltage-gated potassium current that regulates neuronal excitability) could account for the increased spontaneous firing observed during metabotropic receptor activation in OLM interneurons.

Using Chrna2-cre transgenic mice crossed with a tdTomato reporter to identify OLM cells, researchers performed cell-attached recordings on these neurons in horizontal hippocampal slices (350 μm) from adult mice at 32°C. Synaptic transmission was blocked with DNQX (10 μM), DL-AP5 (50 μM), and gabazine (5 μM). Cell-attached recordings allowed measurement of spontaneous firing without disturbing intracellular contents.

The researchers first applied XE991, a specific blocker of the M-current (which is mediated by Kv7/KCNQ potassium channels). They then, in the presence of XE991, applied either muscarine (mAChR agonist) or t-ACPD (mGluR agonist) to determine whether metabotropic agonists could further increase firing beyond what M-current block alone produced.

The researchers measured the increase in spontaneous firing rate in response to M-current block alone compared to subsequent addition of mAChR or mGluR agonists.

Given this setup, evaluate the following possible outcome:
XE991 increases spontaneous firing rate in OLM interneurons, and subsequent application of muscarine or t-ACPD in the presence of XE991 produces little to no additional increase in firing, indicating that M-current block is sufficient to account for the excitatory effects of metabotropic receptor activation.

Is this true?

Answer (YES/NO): NO